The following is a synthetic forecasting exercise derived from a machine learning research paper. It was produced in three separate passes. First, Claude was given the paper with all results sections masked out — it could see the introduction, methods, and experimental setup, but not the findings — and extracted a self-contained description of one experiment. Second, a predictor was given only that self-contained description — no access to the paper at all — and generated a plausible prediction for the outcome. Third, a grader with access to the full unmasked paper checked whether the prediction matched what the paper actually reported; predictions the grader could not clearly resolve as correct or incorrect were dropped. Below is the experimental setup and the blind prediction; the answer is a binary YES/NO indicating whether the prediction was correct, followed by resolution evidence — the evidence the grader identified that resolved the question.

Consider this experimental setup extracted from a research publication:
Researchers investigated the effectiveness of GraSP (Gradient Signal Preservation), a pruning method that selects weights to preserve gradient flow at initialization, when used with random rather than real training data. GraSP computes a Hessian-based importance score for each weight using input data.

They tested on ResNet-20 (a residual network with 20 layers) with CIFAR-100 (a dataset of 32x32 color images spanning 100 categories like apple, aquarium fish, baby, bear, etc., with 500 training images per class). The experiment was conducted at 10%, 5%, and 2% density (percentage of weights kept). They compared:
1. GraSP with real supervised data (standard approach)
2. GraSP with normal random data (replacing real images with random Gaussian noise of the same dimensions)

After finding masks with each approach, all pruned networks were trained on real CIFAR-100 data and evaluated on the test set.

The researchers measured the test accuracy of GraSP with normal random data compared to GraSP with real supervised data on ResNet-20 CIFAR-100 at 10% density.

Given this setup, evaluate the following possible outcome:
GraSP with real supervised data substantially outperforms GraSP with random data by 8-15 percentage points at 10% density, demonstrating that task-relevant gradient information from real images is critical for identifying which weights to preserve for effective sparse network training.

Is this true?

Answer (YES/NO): NO